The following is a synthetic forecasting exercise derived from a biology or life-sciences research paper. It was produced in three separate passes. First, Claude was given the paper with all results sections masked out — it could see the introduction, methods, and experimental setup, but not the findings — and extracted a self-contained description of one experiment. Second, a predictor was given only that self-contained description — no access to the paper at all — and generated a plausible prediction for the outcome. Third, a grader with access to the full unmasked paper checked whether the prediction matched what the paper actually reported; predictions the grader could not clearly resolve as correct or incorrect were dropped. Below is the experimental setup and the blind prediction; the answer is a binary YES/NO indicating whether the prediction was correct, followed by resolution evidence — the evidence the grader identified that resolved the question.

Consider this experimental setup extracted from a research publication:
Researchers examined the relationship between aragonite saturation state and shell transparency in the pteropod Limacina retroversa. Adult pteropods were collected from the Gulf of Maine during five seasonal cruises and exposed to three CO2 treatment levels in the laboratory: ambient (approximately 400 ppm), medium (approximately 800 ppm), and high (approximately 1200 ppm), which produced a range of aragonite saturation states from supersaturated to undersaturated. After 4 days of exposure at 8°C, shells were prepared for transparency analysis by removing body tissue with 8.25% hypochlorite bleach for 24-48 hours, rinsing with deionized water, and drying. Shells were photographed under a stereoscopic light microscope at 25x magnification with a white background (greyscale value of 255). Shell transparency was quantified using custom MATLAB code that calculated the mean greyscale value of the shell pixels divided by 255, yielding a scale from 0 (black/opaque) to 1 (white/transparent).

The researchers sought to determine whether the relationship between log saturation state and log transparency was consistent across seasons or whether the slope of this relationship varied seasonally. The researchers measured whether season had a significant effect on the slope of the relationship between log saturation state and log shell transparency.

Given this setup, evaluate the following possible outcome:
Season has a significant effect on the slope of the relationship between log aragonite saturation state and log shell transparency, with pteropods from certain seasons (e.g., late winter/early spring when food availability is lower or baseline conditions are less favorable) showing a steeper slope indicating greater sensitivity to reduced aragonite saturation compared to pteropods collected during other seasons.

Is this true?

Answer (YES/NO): NO